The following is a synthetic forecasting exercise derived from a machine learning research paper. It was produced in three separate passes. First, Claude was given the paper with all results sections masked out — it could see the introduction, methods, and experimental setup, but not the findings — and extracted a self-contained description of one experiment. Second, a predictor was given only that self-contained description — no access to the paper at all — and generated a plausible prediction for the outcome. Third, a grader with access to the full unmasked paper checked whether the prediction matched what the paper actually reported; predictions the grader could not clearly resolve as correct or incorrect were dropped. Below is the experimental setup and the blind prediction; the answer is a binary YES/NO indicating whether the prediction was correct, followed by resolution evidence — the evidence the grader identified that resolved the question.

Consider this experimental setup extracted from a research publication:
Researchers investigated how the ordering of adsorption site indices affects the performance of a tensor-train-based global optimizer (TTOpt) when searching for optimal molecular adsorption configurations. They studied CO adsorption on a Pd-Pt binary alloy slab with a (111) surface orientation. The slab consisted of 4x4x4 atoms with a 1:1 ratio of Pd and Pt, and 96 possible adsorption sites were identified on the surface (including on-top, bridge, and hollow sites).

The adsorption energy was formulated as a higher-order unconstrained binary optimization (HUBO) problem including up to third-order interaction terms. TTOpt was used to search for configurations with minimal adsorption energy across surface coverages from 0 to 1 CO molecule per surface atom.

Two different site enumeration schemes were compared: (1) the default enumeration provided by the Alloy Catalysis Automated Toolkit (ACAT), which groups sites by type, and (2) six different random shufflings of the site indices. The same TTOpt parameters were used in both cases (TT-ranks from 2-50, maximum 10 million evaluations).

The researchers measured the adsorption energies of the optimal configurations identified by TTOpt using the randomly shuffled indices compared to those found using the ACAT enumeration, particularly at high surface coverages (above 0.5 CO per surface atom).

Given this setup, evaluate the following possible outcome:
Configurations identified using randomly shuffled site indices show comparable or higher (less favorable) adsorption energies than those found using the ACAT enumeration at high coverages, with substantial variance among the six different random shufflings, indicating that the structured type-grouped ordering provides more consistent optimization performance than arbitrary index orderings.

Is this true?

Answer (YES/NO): YES